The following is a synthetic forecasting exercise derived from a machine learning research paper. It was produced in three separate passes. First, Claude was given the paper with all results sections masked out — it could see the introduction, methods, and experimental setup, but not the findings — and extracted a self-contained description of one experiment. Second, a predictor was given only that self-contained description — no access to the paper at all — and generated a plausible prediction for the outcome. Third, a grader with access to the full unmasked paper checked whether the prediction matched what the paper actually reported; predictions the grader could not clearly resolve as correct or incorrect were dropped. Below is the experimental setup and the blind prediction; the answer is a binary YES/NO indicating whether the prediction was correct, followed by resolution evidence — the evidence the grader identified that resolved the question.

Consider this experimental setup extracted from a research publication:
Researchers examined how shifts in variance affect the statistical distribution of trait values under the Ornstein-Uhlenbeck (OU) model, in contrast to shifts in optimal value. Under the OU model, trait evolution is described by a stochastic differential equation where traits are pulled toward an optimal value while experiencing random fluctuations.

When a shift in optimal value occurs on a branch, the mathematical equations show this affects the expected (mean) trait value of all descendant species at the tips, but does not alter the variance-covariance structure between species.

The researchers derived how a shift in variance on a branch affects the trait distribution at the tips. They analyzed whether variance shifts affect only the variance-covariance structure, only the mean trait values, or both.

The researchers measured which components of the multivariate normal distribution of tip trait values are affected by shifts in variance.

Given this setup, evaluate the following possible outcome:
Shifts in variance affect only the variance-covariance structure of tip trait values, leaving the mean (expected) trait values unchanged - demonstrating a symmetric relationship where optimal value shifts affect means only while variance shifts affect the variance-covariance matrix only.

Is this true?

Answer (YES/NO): YES